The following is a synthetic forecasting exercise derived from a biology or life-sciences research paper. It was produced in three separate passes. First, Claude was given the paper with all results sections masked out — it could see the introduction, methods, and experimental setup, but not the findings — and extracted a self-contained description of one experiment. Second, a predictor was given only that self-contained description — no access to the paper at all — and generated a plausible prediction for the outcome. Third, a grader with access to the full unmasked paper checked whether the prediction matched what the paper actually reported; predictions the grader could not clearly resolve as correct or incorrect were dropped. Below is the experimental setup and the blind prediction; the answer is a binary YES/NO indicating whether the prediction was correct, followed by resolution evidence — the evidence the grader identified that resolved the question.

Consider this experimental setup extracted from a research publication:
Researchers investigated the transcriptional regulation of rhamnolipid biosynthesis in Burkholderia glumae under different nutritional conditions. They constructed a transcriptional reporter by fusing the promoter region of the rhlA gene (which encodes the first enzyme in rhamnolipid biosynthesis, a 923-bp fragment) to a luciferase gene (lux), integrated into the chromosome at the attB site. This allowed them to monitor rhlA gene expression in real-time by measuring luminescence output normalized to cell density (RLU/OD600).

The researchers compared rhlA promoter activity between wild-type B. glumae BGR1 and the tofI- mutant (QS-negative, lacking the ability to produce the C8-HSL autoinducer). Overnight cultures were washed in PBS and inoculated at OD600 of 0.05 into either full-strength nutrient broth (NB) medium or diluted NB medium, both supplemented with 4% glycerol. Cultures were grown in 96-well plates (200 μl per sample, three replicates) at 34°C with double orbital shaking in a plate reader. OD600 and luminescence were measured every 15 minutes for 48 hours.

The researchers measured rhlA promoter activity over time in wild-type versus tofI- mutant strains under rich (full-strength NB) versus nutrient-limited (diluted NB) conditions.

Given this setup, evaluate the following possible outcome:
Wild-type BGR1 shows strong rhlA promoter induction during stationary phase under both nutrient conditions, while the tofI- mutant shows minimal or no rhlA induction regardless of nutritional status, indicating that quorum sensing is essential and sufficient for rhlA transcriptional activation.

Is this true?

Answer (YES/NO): NO